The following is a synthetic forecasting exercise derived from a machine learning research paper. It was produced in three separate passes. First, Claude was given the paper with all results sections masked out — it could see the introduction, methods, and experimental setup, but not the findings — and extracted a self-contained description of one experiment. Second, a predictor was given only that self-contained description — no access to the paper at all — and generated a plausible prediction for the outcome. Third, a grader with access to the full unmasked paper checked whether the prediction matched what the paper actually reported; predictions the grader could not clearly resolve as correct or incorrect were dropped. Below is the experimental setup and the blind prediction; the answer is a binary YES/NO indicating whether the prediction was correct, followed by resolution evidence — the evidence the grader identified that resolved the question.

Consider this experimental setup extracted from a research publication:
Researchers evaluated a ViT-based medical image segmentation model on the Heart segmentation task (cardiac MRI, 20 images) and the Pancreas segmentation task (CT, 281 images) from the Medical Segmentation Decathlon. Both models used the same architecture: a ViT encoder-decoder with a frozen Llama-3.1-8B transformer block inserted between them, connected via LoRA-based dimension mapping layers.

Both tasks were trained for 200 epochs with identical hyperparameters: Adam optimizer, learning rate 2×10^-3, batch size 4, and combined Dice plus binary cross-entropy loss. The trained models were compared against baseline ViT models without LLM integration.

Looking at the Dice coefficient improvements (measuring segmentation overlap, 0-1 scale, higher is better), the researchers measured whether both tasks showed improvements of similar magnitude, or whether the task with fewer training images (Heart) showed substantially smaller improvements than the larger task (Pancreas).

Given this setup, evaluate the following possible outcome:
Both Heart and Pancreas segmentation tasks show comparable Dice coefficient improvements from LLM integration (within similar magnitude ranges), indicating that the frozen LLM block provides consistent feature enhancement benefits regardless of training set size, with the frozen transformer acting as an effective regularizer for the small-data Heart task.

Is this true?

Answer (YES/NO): YES